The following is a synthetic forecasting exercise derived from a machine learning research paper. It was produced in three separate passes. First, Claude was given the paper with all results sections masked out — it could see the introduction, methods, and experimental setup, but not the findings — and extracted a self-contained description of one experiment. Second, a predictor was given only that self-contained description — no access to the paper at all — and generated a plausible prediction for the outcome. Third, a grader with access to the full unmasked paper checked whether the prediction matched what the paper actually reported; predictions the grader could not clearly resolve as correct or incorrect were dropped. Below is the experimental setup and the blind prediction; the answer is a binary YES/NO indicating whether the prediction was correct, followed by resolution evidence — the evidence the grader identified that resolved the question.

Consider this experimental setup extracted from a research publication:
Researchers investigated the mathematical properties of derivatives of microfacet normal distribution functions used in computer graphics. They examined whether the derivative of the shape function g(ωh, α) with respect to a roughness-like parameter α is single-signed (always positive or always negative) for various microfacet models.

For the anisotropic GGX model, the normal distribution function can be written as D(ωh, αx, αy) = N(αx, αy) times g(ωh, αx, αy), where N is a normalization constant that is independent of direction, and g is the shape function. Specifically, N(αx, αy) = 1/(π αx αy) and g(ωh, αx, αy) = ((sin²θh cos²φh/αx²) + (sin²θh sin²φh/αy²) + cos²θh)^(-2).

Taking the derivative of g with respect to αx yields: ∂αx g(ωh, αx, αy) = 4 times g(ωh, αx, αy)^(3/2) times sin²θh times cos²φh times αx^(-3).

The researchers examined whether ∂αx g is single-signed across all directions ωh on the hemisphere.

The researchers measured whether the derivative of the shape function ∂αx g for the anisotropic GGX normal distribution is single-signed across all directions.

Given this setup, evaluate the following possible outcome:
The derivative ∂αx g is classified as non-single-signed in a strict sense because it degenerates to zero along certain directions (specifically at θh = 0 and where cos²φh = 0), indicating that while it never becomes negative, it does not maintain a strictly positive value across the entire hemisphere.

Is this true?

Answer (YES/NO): NO